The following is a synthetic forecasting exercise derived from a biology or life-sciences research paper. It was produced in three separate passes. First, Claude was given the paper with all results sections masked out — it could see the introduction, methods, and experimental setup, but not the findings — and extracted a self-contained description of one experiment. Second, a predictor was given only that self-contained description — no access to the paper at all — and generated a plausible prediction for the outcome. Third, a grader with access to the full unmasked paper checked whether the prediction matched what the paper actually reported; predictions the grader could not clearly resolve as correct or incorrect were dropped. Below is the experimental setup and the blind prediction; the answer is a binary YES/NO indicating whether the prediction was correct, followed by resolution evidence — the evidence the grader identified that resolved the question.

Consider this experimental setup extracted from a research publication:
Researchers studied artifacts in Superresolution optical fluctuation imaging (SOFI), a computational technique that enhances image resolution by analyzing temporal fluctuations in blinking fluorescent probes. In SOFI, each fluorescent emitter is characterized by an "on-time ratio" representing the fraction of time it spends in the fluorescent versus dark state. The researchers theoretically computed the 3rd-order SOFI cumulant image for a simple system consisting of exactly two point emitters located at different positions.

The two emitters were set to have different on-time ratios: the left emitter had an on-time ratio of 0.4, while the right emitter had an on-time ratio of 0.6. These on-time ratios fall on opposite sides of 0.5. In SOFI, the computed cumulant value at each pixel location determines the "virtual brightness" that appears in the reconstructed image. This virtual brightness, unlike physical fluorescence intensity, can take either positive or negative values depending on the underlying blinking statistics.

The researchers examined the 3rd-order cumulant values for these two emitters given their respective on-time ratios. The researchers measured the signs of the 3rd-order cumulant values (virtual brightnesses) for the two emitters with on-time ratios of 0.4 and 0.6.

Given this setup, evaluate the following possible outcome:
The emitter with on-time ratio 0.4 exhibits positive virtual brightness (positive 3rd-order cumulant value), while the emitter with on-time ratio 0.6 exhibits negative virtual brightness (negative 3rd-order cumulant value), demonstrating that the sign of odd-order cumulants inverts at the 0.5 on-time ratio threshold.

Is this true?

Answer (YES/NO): YES